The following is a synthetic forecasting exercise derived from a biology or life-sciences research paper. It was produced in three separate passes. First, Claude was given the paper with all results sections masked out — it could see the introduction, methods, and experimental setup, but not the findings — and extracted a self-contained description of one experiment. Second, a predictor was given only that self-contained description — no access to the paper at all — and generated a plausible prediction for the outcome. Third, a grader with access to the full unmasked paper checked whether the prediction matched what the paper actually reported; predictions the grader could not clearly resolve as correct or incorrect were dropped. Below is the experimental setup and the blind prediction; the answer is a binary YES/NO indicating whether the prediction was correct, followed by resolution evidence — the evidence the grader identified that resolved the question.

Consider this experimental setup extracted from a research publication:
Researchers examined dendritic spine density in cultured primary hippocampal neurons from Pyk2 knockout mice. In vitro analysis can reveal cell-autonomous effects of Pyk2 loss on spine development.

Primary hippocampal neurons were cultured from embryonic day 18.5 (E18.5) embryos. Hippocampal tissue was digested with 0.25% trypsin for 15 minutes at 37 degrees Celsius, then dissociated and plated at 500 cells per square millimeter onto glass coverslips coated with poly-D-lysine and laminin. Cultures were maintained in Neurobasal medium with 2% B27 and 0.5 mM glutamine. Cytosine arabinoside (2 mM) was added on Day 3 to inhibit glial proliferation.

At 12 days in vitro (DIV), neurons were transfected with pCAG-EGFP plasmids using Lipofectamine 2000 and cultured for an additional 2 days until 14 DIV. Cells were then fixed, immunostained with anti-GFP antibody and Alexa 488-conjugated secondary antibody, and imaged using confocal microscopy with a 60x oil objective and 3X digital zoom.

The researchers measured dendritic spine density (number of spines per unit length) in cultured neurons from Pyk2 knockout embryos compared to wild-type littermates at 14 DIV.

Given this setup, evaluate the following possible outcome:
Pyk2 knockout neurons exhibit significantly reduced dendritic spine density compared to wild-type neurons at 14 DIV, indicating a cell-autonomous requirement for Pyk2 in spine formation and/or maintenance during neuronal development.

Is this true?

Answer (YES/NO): NO